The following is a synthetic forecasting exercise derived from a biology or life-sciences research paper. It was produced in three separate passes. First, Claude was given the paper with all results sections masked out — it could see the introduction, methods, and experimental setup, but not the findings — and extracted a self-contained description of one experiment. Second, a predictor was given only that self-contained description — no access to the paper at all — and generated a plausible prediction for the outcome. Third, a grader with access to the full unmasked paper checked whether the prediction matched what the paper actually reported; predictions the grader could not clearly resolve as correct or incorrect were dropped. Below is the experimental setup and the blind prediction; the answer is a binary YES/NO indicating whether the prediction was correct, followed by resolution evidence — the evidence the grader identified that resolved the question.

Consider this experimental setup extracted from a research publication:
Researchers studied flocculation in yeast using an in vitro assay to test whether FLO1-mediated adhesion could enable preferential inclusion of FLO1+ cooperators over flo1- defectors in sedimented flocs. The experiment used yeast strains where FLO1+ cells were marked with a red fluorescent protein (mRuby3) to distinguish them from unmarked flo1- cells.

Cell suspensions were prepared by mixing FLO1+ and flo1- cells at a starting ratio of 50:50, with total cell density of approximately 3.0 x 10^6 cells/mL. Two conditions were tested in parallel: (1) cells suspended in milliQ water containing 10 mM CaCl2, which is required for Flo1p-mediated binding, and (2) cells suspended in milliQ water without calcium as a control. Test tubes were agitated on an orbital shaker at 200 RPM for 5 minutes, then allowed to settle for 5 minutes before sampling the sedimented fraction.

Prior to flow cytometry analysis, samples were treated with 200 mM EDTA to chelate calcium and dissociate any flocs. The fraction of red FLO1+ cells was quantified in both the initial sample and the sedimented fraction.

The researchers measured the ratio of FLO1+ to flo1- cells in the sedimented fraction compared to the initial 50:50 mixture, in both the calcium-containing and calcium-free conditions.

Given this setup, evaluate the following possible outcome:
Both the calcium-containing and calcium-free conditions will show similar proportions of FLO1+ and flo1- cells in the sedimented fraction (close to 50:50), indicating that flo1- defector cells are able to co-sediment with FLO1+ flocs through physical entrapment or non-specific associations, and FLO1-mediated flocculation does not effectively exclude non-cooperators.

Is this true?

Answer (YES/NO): NO